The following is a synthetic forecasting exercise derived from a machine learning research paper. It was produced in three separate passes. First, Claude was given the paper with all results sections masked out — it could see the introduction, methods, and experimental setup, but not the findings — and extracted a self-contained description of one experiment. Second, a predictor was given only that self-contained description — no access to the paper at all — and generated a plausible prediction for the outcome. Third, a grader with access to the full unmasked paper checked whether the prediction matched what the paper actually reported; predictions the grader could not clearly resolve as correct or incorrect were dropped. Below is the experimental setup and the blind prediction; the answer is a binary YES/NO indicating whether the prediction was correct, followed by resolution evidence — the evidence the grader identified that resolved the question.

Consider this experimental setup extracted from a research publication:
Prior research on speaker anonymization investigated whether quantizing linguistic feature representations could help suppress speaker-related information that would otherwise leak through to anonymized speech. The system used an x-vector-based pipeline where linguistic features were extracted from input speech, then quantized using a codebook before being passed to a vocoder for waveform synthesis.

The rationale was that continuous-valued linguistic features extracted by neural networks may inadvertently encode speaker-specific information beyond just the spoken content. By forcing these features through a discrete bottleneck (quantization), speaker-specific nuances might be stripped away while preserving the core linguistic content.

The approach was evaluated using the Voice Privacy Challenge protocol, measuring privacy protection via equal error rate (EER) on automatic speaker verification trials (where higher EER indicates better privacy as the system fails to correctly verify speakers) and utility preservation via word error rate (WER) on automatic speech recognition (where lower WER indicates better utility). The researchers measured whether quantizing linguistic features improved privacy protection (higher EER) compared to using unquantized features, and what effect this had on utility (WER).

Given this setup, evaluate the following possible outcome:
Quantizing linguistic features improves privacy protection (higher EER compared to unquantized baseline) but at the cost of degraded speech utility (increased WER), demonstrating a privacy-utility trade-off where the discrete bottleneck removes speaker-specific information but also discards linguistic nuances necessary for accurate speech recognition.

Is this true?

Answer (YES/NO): YES